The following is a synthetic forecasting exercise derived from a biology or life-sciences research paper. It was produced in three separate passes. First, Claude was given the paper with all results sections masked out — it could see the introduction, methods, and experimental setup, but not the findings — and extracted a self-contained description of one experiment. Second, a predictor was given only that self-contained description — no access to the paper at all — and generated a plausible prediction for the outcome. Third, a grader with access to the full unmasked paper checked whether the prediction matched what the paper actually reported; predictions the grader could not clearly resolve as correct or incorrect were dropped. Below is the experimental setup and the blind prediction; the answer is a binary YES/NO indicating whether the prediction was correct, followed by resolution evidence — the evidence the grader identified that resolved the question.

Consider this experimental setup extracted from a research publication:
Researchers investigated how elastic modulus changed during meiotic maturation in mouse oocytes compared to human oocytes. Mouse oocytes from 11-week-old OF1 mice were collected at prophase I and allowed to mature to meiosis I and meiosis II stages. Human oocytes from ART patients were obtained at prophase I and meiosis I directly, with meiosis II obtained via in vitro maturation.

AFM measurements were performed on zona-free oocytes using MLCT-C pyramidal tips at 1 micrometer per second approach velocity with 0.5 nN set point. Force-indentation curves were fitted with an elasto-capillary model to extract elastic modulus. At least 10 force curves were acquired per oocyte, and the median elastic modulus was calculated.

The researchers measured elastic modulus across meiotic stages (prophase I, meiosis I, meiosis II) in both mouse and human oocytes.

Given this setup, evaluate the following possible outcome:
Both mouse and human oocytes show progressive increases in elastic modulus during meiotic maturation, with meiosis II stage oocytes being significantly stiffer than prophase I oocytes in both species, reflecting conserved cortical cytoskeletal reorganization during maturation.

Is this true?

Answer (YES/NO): NO